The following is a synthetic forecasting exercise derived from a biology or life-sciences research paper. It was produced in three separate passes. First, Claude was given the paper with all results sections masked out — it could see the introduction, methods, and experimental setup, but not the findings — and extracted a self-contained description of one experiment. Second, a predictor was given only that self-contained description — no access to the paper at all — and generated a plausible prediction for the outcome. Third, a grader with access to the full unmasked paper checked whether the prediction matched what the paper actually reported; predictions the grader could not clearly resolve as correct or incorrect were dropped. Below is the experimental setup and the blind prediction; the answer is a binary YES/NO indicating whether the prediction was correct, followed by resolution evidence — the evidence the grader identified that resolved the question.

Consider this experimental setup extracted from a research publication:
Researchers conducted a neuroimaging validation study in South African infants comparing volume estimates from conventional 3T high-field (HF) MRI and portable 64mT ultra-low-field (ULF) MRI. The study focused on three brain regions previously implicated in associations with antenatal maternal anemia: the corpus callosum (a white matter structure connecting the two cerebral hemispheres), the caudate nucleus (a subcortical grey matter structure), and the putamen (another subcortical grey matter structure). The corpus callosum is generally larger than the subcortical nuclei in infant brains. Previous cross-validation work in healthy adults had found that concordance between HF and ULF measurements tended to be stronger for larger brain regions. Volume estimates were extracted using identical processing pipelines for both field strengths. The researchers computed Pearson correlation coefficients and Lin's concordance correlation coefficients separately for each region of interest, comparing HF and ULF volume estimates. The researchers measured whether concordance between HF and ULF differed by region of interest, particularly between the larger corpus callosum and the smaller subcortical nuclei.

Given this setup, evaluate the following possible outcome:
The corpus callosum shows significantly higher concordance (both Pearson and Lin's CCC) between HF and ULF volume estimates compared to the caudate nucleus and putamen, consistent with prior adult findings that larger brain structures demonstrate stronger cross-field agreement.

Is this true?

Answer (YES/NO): NO